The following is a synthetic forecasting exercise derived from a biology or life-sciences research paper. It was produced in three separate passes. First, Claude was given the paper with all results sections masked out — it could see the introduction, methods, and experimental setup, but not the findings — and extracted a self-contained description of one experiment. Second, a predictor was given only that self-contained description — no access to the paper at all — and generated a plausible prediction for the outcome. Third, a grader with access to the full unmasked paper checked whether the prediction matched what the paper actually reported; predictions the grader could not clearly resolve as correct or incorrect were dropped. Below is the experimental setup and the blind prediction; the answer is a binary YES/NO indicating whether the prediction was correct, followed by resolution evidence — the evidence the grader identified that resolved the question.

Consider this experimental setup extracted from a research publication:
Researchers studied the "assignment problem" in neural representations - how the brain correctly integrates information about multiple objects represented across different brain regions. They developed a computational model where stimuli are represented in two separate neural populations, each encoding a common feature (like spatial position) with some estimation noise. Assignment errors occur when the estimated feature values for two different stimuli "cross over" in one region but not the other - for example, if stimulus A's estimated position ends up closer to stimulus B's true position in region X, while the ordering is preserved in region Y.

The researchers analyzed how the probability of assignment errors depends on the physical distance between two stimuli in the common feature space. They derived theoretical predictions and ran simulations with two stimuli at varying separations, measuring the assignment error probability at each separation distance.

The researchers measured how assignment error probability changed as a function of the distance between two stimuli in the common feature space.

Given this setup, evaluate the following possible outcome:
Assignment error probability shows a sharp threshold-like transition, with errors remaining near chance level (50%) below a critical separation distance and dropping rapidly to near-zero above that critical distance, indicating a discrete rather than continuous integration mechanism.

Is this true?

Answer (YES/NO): NO